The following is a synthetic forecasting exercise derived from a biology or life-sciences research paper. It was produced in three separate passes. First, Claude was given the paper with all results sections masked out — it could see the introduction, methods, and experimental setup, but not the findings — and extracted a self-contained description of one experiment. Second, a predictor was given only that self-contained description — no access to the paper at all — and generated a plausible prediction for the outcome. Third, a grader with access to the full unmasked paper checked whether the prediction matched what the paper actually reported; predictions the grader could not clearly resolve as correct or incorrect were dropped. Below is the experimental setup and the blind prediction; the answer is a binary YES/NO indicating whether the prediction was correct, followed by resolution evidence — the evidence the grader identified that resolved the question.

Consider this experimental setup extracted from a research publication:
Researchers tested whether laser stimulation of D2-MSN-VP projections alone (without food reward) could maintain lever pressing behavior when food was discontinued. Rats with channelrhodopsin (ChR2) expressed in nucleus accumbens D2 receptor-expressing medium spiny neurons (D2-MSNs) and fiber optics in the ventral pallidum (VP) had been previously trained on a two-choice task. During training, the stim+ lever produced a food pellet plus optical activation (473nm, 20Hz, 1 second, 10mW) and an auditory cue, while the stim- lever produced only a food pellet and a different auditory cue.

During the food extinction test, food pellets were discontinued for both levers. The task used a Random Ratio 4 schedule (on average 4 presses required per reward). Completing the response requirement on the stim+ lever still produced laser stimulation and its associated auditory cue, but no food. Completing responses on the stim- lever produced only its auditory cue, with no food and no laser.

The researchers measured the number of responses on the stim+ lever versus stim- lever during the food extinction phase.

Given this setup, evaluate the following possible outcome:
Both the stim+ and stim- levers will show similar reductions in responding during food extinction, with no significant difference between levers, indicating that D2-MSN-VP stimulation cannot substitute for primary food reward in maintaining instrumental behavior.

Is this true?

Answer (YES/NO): YES